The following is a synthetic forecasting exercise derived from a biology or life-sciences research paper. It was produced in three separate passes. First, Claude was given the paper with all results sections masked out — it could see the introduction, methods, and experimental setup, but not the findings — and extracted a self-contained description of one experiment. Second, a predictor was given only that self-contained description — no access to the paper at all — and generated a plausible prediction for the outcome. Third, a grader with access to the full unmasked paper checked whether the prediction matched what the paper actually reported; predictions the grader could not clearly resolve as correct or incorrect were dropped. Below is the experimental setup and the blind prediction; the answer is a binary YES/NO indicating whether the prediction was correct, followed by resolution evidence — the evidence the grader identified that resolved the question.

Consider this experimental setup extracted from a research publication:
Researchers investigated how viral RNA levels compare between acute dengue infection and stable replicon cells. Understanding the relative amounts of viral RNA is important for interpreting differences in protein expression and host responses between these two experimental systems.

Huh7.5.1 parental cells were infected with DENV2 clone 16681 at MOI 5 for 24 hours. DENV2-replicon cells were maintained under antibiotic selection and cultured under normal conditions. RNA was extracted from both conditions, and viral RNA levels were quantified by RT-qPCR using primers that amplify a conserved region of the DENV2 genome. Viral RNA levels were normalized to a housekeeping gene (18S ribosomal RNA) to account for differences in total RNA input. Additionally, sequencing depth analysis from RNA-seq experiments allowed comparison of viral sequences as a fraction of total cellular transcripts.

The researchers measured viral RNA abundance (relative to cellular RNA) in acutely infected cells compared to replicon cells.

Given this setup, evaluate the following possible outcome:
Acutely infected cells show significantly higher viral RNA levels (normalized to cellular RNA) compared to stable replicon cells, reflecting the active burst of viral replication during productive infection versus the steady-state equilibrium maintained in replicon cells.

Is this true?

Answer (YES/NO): YES